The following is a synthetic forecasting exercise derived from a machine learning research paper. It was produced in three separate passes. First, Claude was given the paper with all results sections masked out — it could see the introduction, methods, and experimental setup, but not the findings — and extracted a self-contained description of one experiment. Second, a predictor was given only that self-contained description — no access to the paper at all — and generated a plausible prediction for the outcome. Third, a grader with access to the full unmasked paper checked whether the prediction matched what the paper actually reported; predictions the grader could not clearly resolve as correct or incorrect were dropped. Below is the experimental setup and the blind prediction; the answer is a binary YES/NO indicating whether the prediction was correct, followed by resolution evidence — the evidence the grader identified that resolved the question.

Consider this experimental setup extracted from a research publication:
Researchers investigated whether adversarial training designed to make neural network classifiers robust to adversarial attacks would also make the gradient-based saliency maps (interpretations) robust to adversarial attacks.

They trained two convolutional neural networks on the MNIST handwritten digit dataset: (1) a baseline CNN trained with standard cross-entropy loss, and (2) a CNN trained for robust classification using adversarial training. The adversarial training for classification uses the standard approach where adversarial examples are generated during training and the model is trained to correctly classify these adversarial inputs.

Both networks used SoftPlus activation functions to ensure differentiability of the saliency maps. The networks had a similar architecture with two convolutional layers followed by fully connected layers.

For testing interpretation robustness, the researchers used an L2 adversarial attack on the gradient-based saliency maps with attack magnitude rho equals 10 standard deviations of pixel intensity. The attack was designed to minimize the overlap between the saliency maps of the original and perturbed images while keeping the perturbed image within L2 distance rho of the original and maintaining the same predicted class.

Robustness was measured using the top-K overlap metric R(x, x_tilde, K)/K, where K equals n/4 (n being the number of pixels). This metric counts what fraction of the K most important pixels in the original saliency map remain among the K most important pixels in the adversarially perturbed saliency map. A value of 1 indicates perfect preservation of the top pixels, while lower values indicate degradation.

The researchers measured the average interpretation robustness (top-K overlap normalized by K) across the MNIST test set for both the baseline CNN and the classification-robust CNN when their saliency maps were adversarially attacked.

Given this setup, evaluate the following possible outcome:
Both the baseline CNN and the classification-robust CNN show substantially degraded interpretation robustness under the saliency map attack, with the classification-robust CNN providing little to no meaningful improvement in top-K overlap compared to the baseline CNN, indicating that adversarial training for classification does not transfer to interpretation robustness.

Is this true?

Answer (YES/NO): YES